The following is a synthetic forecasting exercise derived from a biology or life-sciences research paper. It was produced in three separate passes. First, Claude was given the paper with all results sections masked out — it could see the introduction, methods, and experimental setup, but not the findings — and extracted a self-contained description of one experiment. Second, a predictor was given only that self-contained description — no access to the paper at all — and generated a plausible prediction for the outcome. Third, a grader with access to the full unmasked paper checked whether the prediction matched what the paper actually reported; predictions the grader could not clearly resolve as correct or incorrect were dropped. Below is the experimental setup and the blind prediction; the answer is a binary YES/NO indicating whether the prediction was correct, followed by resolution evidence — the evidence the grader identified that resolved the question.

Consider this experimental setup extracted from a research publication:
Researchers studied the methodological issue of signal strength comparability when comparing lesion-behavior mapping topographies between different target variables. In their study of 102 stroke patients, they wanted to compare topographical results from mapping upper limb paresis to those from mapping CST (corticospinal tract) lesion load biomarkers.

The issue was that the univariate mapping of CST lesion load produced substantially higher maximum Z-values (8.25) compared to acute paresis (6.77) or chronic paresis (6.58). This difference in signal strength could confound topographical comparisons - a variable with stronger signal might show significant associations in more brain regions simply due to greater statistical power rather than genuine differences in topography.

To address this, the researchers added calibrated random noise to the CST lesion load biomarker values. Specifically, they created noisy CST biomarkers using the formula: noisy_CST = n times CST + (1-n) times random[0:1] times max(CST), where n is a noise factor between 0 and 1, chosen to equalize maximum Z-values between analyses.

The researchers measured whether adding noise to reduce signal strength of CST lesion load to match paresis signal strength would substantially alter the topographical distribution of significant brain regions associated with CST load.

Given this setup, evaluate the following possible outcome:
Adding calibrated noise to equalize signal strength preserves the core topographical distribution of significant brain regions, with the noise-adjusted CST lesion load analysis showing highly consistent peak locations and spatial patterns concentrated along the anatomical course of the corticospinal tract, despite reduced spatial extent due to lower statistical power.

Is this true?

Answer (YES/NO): YES